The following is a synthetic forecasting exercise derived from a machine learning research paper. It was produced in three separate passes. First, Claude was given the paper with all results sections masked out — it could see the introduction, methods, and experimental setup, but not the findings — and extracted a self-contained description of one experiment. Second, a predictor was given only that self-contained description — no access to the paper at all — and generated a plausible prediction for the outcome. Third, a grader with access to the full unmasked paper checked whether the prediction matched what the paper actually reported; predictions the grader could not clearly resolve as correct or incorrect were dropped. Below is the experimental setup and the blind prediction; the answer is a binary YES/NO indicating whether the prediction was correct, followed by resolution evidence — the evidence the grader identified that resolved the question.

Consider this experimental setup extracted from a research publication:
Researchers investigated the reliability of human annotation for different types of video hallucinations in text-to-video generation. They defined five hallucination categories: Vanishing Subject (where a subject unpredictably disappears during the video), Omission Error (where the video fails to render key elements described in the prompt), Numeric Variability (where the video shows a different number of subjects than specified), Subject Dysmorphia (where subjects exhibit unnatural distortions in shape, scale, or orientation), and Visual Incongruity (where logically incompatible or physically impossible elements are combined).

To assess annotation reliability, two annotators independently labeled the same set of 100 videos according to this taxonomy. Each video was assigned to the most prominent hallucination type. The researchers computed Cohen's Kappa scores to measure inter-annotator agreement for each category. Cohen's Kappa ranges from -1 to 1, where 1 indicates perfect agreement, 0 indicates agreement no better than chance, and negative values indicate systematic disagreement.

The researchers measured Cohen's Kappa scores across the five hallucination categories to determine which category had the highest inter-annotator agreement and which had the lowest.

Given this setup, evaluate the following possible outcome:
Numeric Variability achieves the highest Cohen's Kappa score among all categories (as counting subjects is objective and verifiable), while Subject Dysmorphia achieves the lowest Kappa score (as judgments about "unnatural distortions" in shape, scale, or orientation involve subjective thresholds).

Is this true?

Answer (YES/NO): NO